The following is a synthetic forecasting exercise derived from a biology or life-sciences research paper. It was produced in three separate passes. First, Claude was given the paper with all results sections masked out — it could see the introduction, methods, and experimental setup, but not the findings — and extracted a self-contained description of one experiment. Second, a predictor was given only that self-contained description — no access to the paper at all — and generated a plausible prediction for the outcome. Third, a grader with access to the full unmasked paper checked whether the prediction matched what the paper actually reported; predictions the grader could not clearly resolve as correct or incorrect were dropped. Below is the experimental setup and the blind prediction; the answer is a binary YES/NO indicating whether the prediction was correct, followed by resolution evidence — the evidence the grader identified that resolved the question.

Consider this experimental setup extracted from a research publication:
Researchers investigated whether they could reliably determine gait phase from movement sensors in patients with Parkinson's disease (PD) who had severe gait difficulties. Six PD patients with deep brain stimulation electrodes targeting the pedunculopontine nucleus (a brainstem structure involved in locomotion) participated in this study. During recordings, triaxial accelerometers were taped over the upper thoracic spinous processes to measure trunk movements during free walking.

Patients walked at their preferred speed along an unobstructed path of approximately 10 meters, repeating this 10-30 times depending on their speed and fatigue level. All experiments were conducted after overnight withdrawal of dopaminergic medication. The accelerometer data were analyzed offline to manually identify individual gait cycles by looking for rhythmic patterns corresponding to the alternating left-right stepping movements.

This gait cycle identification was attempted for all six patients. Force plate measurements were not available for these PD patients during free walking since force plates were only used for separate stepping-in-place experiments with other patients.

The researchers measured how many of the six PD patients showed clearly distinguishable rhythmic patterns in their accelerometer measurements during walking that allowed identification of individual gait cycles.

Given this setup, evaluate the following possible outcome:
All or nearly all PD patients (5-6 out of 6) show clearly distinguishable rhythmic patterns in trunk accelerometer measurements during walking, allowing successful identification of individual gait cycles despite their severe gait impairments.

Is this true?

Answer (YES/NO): NO